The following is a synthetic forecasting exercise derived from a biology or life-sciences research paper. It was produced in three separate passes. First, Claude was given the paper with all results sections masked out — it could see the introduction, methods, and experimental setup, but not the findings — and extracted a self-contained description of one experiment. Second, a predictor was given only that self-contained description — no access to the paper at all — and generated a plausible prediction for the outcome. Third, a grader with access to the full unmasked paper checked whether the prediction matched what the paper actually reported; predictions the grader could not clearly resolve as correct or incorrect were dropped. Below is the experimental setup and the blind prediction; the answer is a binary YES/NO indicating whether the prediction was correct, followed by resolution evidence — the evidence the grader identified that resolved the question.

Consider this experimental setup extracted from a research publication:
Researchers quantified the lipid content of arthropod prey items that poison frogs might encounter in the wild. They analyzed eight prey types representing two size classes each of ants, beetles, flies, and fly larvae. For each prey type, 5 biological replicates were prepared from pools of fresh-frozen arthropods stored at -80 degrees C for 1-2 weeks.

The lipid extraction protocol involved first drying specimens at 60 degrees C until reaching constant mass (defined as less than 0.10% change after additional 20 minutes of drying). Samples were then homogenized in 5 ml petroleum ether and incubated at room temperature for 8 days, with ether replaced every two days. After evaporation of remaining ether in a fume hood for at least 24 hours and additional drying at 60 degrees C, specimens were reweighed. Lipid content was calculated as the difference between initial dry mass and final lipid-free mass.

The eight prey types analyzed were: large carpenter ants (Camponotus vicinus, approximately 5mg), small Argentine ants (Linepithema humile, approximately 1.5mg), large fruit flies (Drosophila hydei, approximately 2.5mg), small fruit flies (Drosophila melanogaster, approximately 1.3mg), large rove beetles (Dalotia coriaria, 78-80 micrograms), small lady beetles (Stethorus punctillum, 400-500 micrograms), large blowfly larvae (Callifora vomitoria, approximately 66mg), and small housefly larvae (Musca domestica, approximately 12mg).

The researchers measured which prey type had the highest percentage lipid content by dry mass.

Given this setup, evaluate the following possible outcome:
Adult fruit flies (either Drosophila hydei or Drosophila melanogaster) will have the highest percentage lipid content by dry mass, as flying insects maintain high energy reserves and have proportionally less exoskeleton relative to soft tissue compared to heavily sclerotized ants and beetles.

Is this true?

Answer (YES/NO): NO